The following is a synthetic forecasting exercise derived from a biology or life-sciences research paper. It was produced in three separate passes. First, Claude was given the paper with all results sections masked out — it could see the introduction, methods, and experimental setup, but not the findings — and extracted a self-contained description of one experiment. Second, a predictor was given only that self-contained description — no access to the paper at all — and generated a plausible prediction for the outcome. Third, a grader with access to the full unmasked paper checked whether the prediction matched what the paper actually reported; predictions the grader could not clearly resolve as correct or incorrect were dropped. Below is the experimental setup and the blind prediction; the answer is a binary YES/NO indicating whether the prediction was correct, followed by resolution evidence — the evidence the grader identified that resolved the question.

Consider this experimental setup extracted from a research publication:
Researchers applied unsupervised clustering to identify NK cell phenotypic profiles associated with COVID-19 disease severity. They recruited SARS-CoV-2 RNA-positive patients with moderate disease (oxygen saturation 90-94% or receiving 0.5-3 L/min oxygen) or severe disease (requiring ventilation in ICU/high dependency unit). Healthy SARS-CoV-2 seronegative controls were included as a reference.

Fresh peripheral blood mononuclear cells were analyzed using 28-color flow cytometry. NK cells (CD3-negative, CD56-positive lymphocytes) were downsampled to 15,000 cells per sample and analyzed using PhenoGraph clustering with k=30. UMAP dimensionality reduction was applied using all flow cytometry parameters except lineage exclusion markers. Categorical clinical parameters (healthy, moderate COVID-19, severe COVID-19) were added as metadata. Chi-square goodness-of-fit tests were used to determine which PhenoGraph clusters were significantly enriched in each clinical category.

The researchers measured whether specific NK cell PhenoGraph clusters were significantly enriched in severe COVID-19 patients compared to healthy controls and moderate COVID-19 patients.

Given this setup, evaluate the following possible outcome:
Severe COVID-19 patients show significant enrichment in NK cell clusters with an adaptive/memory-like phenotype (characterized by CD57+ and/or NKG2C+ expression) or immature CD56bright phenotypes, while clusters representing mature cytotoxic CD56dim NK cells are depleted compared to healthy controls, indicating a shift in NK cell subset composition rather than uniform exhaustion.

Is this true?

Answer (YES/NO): NO